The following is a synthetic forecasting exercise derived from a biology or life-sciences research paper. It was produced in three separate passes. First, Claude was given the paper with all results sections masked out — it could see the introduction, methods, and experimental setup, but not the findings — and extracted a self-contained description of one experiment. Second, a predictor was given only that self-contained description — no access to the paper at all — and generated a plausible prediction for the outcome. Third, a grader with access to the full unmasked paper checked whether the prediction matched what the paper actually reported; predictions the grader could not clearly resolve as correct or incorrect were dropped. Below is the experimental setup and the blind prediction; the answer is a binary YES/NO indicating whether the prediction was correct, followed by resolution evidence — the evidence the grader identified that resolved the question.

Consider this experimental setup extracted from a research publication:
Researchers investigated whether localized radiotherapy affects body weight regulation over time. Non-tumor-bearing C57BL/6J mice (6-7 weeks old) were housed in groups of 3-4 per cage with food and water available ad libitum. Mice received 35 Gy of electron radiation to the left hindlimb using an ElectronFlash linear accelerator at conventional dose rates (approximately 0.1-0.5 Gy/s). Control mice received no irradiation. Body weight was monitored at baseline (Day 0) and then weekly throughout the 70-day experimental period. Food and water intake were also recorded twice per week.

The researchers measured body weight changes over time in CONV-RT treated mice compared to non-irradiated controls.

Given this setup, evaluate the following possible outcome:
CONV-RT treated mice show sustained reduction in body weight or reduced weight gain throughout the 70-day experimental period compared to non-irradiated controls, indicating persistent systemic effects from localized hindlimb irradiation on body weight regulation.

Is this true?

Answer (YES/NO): NO